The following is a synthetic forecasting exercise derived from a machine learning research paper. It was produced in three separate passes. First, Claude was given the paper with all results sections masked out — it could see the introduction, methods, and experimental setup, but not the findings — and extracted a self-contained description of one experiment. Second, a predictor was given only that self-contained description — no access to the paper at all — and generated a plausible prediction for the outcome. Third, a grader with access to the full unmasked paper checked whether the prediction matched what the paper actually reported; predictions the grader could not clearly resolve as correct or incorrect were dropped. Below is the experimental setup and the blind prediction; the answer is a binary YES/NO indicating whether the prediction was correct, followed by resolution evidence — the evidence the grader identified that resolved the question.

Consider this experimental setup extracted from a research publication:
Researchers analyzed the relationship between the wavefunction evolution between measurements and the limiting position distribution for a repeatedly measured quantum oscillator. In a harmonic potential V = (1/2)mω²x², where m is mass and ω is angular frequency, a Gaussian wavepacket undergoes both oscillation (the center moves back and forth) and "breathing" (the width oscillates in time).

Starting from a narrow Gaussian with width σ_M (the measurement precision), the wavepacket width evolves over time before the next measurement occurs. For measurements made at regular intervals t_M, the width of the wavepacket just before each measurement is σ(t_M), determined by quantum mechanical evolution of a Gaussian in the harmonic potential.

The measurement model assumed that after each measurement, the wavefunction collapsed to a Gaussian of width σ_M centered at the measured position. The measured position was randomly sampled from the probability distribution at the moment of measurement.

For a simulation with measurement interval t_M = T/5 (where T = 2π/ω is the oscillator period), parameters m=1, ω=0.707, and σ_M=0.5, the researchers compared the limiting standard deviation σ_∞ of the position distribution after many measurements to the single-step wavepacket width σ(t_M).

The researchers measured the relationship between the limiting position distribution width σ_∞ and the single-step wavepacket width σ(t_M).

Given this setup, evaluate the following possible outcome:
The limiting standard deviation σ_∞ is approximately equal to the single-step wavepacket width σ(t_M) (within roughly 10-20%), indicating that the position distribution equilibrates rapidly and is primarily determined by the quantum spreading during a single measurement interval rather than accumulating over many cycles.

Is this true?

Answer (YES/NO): YES